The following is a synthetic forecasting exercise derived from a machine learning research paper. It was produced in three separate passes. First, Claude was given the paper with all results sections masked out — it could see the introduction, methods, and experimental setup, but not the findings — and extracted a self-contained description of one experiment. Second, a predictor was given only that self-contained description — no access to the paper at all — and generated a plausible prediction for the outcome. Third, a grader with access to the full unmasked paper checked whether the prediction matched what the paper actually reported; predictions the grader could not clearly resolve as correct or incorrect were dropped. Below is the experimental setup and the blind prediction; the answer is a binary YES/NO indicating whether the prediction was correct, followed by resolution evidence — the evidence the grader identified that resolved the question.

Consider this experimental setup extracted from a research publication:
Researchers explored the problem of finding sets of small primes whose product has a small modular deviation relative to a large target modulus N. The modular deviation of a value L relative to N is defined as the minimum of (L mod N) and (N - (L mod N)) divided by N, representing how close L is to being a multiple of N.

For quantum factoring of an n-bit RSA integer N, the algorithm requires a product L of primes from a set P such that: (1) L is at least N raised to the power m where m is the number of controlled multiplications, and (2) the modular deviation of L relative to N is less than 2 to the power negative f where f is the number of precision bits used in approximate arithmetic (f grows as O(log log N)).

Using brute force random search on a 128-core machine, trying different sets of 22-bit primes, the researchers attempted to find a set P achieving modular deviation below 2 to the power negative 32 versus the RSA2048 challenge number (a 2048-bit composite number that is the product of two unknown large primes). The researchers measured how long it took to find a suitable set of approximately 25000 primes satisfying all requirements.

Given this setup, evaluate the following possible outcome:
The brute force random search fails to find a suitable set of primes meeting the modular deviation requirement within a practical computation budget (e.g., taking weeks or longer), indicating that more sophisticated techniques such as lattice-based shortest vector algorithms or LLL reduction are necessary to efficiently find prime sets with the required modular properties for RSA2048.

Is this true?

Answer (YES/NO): NO